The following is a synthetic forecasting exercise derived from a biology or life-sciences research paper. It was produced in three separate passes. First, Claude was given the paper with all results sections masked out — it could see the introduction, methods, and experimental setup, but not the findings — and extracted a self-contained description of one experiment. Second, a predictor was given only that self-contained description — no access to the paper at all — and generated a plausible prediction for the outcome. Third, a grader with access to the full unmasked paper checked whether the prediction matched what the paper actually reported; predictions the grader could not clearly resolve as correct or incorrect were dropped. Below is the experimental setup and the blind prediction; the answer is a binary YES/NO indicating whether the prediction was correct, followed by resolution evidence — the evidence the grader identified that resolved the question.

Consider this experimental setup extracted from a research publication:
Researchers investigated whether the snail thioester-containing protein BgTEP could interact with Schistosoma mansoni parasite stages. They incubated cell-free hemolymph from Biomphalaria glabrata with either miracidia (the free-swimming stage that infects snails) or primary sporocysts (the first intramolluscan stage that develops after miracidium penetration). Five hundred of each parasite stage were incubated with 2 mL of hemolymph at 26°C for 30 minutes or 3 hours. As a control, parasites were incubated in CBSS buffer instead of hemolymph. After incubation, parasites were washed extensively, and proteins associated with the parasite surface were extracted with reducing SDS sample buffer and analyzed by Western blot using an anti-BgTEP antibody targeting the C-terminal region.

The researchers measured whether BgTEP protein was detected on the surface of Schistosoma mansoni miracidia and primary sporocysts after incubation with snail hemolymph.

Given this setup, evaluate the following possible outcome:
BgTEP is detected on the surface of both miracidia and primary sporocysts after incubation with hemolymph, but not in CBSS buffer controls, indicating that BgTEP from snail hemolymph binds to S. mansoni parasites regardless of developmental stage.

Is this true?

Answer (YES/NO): NO